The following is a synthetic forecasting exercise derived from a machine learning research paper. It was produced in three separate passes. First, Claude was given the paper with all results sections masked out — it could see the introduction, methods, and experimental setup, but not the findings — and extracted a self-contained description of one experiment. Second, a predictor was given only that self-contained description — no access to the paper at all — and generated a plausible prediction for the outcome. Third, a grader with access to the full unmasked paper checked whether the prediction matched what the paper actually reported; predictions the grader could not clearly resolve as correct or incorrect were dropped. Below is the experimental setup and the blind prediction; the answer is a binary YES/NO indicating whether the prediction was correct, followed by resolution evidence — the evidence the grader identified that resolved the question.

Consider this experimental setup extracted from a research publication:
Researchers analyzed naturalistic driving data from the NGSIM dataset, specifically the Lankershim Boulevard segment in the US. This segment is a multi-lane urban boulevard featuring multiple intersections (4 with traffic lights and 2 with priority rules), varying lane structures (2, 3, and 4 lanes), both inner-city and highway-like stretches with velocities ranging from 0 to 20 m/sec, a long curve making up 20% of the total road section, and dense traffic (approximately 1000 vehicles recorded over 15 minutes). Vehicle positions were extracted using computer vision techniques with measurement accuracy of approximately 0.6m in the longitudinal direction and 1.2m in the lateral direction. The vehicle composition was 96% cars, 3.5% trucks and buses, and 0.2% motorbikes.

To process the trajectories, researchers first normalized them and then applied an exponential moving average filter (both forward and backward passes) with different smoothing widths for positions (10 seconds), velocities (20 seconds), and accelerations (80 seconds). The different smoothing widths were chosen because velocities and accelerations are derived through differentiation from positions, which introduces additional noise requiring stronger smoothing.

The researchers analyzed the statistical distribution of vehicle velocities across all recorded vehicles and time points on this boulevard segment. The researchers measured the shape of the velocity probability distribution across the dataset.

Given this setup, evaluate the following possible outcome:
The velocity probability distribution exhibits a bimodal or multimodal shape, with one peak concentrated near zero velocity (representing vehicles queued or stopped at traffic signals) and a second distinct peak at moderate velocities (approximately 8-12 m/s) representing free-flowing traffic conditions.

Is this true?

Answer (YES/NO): YES